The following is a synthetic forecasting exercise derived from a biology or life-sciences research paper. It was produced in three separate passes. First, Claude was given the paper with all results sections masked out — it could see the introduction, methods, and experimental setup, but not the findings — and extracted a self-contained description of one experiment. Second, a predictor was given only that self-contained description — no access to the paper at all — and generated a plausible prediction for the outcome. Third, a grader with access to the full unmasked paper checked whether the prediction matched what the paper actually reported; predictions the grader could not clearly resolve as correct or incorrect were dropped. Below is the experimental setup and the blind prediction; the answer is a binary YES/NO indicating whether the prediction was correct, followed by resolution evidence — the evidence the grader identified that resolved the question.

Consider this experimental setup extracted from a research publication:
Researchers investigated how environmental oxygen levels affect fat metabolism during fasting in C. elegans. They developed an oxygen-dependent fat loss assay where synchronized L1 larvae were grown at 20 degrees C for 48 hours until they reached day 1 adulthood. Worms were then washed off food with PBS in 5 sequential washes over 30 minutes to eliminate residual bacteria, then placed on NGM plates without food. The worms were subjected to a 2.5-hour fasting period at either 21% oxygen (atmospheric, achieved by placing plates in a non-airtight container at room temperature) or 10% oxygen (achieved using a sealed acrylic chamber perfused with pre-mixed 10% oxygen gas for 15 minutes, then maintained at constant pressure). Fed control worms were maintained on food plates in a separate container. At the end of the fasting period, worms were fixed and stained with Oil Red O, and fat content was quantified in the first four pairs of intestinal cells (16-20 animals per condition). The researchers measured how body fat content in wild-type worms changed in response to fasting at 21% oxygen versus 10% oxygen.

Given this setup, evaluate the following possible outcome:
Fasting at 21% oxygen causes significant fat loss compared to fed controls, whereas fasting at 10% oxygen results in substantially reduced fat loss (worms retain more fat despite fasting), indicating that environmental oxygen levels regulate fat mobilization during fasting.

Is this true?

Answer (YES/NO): YES